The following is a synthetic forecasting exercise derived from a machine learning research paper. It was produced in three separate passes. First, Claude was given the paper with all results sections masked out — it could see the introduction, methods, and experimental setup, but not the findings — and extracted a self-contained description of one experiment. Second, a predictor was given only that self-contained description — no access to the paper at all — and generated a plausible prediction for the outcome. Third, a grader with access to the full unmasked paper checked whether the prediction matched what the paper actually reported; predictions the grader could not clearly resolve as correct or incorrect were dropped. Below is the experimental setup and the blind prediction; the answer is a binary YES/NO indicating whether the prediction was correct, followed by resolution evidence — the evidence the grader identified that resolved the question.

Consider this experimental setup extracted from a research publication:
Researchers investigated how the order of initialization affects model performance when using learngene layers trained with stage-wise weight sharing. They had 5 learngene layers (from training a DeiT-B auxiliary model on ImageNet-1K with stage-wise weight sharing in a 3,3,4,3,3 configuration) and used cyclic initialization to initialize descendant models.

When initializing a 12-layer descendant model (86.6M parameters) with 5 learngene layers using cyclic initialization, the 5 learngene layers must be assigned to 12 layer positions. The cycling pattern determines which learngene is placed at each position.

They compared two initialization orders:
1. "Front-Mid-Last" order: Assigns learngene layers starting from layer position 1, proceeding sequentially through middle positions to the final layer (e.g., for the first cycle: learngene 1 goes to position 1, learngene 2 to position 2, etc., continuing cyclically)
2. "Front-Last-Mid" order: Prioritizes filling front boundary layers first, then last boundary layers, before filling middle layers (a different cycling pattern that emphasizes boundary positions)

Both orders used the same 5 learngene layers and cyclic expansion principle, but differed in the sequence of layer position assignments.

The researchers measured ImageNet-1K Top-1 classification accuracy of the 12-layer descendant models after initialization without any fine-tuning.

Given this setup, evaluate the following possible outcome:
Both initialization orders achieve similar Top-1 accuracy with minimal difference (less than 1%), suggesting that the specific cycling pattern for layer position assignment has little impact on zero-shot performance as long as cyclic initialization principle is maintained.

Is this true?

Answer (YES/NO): YES